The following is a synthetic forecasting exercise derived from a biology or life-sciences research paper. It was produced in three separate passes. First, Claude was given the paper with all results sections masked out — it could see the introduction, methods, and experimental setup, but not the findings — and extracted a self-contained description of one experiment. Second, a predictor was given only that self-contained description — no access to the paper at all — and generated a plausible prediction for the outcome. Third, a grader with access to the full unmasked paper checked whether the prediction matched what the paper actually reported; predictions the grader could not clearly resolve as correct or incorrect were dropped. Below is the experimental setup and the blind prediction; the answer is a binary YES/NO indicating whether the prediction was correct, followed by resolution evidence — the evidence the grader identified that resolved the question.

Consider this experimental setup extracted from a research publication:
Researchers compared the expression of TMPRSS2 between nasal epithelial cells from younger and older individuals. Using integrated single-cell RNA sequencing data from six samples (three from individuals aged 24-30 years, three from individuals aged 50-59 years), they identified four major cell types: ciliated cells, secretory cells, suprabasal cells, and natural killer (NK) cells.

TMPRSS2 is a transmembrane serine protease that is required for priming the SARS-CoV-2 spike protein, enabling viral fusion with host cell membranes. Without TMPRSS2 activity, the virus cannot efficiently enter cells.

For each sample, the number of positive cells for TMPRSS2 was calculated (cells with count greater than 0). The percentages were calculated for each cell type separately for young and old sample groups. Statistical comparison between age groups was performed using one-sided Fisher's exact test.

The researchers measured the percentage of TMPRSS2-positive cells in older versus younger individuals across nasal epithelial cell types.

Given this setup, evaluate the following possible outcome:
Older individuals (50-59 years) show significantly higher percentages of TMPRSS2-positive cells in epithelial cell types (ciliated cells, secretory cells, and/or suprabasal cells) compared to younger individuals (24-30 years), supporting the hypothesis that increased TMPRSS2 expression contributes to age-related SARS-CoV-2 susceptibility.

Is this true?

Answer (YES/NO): NO